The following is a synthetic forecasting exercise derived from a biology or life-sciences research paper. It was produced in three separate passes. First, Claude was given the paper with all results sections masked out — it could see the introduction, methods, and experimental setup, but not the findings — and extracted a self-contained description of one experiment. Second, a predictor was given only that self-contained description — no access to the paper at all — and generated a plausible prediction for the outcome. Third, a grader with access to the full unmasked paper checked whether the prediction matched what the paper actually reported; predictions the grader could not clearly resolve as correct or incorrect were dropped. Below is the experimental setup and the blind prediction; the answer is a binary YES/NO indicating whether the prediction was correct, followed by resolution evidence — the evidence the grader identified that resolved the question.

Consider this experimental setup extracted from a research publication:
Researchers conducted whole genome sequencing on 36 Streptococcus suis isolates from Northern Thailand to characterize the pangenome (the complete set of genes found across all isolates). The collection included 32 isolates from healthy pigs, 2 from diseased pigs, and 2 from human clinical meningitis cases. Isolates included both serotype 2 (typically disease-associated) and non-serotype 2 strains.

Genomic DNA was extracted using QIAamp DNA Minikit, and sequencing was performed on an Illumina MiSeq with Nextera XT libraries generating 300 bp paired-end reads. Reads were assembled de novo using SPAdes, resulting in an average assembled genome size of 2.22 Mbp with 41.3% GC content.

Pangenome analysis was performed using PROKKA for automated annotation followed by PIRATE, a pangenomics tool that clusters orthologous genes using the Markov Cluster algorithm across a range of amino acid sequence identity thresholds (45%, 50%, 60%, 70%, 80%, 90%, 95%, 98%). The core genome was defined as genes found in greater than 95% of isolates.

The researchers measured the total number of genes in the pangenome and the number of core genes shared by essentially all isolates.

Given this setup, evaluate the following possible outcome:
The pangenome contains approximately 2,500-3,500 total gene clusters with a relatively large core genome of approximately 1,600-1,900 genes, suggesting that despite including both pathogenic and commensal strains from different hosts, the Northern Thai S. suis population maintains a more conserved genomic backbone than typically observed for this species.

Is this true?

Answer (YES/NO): NO